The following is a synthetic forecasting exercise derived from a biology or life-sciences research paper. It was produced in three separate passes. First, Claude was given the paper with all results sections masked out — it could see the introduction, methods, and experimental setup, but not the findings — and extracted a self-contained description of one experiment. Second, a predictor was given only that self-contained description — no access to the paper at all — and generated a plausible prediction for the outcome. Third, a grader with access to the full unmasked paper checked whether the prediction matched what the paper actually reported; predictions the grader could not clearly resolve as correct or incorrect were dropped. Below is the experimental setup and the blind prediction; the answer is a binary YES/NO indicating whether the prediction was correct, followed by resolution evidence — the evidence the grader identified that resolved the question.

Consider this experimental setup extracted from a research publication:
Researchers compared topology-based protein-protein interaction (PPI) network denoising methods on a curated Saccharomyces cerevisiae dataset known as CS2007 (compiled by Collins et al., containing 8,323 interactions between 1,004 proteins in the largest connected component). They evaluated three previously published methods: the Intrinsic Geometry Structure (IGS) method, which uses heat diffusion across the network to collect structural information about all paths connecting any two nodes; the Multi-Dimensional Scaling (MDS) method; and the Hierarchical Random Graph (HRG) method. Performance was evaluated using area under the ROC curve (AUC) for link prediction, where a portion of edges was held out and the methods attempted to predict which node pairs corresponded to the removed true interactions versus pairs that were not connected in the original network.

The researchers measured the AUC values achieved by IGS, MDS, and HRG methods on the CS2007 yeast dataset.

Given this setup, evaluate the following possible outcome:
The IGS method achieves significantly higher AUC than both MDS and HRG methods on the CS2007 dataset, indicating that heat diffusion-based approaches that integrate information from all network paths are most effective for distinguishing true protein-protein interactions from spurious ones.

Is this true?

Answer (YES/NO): NO